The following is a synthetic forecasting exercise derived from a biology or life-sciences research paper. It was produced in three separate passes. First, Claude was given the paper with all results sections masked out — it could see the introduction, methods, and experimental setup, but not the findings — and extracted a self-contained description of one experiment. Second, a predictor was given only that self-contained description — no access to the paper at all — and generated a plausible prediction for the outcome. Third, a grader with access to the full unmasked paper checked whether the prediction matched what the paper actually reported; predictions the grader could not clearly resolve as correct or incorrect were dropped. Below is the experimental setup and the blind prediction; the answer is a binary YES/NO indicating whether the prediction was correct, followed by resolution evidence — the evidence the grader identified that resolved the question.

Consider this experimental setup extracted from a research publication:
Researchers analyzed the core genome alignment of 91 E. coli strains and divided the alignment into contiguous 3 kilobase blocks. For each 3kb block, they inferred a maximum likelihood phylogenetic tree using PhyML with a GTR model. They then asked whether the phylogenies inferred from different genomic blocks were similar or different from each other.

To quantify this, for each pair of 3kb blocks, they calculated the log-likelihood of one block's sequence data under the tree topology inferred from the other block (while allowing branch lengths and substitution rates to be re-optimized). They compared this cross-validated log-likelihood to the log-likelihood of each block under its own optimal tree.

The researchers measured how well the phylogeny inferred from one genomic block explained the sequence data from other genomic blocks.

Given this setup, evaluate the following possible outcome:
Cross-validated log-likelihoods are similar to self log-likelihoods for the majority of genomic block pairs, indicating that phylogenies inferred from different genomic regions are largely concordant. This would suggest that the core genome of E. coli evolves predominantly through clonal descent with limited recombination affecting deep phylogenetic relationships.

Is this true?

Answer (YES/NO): NO